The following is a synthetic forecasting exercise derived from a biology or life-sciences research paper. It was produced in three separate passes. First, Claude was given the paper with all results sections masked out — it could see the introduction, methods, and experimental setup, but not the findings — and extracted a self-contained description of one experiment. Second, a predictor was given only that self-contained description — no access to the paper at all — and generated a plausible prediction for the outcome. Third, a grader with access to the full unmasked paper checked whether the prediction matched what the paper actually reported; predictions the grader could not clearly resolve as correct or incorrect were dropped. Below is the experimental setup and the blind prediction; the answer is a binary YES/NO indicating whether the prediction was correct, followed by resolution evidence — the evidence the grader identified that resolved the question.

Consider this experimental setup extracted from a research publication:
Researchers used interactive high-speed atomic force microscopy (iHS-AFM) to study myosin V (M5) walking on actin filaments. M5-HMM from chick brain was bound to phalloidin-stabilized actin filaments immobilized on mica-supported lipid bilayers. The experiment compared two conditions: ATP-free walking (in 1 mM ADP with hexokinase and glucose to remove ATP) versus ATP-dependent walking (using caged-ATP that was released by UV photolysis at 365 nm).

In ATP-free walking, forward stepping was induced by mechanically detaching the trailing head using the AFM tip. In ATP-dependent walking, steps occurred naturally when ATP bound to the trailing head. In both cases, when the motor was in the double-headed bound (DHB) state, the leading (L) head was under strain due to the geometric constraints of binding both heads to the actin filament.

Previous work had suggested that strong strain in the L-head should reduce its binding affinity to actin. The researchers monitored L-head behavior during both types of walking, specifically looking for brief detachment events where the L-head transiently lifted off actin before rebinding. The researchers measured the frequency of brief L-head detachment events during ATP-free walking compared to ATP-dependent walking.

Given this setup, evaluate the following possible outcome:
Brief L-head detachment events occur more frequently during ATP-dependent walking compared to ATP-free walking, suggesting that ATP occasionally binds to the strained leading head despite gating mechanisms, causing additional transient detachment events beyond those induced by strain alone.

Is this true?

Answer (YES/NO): NO